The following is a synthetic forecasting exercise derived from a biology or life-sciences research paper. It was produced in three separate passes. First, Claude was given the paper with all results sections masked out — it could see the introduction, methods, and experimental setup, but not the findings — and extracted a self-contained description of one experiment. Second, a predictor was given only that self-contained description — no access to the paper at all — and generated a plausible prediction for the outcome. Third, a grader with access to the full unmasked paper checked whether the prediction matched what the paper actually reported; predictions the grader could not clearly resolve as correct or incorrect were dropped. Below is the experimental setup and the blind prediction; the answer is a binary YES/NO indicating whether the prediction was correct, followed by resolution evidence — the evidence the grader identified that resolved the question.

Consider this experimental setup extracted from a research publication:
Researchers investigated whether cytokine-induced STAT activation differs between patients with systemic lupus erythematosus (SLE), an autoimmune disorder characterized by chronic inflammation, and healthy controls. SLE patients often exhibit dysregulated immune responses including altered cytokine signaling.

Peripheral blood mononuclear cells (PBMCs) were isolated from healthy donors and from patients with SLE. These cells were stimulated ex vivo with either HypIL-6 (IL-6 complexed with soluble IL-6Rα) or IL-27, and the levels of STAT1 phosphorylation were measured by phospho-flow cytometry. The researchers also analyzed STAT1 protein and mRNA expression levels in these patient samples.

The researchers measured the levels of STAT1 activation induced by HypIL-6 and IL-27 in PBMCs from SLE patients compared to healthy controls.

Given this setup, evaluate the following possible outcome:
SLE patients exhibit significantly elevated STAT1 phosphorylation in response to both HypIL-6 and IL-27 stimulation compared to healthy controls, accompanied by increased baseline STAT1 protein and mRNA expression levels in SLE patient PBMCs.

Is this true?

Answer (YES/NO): YES